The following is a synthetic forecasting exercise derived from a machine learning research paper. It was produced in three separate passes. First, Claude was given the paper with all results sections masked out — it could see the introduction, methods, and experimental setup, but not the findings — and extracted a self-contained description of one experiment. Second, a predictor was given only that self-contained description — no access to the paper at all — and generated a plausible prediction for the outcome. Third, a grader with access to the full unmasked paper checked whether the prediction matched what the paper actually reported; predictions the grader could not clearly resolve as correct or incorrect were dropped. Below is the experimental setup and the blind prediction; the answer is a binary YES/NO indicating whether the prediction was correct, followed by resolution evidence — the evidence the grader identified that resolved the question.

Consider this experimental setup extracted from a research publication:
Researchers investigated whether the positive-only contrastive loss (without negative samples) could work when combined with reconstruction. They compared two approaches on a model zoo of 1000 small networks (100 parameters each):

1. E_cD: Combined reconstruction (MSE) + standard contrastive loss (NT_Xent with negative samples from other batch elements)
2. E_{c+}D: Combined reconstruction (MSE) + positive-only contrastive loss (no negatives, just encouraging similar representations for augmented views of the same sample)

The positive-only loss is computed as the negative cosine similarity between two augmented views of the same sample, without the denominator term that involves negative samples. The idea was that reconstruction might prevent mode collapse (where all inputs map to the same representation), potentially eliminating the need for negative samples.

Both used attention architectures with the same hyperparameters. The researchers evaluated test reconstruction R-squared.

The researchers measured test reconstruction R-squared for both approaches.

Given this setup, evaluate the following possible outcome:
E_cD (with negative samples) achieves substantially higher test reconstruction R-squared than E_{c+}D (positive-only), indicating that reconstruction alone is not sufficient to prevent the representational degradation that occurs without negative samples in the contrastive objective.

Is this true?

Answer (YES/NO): NO